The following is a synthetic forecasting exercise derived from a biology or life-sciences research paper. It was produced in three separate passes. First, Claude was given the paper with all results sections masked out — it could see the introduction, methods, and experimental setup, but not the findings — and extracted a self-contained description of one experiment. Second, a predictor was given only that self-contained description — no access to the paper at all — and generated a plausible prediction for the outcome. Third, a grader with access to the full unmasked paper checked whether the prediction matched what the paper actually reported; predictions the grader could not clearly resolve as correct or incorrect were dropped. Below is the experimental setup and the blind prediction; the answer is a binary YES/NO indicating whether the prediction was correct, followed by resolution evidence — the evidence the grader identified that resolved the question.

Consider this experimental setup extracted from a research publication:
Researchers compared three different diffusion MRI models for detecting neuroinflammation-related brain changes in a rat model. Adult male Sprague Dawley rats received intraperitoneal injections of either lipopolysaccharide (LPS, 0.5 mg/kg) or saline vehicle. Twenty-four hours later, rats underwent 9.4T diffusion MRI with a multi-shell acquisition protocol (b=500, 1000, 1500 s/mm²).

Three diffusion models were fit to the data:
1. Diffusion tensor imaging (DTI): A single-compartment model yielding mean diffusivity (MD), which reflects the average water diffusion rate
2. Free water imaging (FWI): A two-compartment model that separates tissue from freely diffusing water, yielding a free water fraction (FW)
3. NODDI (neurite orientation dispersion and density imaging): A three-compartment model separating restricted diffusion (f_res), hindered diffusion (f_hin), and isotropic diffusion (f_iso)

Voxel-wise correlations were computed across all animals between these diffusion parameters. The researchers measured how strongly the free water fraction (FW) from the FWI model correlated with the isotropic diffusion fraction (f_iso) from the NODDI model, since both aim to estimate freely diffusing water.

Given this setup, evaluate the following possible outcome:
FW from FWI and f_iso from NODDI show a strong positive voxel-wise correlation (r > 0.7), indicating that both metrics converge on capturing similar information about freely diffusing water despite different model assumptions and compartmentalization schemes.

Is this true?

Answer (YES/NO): YES